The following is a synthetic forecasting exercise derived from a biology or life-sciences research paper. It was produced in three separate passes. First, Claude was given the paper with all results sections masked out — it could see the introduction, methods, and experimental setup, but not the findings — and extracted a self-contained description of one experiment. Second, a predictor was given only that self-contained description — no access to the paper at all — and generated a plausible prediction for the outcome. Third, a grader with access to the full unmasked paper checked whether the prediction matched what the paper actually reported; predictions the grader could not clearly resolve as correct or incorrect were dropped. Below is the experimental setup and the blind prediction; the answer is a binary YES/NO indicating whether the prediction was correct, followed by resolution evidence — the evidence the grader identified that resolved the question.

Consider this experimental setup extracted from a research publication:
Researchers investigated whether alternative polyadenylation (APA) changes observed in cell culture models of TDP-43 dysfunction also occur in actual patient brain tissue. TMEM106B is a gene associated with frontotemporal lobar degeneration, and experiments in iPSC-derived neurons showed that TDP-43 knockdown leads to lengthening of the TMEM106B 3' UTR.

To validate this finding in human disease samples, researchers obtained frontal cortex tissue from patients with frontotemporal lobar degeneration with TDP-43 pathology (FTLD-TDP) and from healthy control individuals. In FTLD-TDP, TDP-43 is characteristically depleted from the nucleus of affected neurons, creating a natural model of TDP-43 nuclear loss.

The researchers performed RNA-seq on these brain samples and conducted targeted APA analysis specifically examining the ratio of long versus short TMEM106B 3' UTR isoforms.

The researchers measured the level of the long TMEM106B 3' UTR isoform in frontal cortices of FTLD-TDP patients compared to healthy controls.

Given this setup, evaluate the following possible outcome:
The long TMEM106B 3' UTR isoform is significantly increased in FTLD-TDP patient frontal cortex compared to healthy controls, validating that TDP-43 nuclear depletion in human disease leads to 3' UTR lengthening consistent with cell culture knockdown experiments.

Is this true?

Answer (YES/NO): YES